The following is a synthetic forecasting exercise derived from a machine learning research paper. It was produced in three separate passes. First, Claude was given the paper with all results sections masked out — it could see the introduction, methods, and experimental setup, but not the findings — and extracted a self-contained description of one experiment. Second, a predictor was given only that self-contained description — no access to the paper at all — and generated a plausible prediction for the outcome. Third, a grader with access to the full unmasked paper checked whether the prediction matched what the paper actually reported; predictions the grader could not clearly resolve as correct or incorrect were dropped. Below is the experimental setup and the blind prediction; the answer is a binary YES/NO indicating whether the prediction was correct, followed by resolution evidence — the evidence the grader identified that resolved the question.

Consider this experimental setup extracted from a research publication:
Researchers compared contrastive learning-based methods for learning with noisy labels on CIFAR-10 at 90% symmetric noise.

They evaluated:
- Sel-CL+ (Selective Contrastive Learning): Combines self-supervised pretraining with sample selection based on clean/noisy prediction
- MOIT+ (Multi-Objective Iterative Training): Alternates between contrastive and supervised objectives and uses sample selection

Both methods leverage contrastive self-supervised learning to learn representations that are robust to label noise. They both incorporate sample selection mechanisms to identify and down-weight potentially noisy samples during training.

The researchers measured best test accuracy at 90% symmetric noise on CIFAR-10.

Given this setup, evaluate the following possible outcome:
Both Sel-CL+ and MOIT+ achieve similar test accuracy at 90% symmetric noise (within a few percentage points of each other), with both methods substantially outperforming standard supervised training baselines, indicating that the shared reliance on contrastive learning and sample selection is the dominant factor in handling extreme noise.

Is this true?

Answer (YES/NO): NO